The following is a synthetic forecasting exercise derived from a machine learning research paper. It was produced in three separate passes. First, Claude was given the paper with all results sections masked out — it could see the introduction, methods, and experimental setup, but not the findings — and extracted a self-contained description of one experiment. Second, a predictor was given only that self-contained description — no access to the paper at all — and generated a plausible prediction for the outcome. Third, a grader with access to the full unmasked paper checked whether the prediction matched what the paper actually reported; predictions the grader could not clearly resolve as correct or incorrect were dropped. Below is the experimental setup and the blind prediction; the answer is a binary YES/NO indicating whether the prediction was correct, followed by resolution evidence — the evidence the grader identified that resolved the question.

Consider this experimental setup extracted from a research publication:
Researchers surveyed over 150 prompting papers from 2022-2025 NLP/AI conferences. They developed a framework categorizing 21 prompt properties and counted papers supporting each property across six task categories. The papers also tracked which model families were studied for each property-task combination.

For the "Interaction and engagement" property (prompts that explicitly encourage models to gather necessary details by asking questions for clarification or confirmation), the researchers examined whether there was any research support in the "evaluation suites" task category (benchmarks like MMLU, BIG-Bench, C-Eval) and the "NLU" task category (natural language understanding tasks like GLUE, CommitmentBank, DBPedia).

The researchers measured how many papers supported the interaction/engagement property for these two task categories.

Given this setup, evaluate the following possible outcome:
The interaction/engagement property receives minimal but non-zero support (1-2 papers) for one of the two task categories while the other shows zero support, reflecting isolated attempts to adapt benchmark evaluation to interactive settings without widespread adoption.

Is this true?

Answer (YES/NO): NO